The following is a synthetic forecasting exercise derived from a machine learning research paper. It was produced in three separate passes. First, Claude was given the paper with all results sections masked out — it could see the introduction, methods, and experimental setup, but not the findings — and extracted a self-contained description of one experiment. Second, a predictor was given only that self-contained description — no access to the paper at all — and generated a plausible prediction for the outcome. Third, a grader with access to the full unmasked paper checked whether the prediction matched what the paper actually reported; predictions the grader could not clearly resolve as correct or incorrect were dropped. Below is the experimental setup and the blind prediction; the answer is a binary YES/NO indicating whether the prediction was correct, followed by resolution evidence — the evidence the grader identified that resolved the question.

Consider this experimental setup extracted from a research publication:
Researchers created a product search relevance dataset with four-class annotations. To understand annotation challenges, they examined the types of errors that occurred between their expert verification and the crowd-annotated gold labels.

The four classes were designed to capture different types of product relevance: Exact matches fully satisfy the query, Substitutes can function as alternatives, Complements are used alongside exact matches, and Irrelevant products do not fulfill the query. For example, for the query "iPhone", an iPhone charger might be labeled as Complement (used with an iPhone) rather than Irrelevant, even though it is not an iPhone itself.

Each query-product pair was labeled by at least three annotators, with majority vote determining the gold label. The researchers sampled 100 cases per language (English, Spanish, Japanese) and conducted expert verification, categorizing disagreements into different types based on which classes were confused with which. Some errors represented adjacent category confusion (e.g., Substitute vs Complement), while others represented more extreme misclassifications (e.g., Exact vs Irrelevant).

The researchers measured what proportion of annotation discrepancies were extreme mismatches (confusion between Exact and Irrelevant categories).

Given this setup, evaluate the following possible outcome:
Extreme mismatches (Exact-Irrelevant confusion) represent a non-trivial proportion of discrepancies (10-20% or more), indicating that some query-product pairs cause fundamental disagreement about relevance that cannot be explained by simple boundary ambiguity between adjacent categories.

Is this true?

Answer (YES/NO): YES